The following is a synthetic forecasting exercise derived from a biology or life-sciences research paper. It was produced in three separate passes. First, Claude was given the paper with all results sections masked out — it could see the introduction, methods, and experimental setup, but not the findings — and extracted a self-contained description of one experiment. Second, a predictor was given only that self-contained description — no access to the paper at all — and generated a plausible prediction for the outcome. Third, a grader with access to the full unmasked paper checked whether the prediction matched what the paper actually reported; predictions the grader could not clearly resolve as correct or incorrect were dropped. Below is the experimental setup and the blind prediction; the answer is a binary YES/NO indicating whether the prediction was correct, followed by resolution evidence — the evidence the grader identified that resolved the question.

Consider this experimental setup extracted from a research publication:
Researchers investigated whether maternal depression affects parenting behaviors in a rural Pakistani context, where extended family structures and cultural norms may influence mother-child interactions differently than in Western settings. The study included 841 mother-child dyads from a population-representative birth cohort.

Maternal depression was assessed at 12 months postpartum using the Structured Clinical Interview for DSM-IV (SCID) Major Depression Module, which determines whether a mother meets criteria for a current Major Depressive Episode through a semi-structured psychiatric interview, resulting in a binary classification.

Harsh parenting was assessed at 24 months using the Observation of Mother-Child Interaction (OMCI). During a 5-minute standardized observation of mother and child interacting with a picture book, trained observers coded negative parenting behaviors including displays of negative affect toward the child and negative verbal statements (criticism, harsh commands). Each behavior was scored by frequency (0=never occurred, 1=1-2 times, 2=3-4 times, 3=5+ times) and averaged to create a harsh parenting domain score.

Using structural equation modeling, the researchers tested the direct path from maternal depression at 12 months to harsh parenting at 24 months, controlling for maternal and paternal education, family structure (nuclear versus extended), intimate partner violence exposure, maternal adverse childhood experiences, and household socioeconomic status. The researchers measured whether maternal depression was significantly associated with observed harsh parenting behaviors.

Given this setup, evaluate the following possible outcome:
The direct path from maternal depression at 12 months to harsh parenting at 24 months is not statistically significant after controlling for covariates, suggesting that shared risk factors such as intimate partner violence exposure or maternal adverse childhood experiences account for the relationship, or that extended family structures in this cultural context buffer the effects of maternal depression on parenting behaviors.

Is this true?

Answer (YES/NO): NO